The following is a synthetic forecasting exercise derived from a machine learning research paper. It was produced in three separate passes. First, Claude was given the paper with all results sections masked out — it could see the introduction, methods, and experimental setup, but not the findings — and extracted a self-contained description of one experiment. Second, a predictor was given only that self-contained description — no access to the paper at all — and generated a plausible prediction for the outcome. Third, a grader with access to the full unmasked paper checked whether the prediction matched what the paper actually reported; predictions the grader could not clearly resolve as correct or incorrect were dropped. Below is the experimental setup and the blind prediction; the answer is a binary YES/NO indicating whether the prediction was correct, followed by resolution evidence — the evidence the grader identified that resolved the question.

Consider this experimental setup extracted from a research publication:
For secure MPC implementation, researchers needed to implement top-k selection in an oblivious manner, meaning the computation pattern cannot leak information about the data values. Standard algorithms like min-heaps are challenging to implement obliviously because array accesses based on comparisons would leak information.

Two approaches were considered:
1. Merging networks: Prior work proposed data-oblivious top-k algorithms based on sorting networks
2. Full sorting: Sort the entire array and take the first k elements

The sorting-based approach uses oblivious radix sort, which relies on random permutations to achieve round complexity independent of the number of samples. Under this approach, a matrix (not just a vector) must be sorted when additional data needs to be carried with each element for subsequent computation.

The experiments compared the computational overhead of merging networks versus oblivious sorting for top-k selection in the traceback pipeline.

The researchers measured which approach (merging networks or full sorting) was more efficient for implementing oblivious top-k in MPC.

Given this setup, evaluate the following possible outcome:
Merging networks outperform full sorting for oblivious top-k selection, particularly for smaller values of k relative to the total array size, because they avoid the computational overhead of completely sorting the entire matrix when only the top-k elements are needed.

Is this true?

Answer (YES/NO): NO